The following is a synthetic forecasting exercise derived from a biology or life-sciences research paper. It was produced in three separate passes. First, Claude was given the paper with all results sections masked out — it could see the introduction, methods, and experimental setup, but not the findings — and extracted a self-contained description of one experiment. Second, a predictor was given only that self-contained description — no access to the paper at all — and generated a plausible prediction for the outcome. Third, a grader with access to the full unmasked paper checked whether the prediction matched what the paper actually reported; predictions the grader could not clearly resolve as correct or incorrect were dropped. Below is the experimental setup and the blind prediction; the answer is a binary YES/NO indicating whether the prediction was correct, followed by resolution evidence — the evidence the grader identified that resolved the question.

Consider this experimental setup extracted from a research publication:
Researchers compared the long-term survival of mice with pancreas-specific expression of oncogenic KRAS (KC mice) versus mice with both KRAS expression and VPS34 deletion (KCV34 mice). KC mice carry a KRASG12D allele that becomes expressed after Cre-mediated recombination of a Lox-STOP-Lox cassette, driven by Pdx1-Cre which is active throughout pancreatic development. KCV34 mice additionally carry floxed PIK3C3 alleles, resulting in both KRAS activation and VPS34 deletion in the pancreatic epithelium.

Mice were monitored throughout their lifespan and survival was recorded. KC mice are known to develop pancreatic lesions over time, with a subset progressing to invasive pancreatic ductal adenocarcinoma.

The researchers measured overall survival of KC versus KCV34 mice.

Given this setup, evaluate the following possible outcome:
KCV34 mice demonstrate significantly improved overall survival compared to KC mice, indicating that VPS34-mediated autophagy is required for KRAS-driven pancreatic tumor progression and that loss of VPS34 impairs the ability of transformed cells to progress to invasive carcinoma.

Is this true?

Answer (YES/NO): NO